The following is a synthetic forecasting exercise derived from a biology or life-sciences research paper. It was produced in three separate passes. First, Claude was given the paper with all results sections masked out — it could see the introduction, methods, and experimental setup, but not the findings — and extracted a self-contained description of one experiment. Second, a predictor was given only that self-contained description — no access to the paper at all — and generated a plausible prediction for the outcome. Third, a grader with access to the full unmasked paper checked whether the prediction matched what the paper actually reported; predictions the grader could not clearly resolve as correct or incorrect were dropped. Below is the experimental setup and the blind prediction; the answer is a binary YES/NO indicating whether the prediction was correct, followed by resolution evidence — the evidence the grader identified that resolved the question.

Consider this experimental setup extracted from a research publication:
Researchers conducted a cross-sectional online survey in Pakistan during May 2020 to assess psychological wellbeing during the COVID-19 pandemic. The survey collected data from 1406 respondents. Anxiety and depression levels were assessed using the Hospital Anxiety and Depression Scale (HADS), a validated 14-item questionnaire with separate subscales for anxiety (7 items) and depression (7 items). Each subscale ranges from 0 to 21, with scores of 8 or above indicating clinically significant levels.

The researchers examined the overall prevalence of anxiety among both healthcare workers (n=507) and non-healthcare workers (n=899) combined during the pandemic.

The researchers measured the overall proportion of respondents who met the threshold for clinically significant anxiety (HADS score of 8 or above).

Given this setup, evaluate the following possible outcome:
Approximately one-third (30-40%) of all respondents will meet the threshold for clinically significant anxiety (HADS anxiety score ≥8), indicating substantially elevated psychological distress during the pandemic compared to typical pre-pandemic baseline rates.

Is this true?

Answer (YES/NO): NO